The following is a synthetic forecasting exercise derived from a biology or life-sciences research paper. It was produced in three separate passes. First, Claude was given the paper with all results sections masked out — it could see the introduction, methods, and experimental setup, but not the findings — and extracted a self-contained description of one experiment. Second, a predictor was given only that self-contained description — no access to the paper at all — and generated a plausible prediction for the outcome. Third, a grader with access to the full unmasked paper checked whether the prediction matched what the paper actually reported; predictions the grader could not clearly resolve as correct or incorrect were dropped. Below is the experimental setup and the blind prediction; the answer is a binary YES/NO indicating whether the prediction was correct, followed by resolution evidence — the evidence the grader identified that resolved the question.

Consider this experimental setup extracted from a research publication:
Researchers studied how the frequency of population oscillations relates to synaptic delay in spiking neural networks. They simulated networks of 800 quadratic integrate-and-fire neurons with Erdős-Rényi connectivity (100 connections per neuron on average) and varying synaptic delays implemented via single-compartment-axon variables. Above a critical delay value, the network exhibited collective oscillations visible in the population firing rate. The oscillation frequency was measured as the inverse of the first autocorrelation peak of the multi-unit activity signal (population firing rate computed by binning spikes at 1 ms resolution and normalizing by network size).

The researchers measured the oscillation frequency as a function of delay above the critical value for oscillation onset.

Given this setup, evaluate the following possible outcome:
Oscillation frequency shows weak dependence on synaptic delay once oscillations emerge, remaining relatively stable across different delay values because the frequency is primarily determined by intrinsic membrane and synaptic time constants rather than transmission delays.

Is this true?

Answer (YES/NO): NO